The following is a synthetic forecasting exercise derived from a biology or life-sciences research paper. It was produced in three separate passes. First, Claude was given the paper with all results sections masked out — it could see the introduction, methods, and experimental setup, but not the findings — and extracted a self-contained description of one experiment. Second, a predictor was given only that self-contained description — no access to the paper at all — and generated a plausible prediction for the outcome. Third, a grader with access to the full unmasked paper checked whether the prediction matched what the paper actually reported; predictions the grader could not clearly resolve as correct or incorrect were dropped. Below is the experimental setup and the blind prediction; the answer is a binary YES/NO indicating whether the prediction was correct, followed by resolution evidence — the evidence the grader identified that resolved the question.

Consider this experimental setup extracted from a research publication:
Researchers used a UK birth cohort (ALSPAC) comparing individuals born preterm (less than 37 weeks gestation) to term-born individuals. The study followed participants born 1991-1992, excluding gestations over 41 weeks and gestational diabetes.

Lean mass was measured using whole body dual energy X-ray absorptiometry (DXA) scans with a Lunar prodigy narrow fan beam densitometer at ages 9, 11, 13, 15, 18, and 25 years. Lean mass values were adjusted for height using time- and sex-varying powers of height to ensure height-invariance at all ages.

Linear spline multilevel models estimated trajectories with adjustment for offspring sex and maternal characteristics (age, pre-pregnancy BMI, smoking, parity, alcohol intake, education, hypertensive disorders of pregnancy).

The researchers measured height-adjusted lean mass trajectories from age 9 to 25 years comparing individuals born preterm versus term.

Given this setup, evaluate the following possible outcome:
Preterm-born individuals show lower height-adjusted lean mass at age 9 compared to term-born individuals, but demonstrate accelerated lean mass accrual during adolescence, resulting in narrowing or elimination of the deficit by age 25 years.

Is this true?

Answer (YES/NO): YES